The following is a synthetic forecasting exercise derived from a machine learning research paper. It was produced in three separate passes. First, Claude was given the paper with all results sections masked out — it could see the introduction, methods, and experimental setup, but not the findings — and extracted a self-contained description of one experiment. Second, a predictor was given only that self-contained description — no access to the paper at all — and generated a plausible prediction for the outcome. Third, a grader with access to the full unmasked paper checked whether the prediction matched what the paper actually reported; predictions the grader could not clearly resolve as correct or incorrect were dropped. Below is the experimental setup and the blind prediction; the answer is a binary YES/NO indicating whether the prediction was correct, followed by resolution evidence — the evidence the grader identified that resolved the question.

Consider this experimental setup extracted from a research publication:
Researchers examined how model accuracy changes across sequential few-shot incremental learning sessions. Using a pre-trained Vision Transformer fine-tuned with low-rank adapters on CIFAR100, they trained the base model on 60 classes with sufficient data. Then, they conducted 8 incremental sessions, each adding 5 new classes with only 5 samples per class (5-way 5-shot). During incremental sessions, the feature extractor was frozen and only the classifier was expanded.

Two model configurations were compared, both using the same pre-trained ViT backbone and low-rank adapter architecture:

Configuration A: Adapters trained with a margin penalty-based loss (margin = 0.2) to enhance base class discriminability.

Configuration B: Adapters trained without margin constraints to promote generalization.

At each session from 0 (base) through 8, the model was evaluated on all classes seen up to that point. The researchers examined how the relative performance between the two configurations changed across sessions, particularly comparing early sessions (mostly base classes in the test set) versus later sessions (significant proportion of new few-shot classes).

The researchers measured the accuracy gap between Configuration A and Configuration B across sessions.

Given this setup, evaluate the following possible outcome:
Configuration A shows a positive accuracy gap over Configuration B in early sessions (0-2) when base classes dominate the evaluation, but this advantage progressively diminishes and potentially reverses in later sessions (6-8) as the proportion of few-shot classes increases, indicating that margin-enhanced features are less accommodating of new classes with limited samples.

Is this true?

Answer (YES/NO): YES